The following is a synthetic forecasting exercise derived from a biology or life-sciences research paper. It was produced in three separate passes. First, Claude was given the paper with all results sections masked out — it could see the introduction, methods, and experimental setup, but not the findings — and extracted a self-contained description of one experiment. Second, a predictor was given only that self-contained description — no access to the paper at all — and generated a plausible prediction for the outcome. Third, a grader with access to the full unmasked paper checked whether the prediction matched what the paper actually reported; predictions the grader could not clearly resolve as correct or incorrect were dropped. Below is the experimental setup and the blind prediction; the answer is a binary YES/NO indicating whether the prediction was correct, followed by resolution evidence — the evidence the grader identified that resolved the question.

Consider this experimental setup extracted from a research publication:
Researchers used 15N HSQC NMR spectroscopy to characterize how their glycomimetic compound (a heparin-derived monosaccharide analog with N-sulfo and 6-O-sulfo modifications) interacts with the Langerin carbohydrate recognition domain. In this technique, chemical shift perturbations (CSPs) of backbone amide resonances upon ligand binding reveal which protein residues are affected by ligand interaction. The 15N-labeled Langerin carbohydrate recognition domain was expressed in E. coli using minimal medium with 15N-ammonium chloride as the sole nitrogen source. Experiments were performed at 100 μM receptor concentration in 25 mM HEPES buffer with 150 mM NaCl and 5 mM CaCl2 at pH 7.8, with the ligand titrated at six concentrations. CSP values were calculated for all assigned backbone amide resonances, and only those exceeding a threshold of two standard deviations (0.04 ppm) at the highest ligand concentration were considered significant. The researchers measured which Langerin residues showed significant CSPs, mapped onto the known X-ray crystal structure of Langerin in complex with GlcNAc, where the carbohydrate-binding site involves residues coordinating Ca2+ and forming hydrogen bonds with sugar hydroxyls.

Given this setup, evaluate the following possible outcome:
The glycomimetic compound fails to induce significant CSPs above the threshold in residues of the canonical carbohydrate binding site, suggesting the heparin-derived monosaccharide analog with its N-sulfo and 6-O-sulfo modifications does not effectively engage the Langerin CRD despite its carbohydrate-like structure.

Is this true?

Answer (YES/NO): NO